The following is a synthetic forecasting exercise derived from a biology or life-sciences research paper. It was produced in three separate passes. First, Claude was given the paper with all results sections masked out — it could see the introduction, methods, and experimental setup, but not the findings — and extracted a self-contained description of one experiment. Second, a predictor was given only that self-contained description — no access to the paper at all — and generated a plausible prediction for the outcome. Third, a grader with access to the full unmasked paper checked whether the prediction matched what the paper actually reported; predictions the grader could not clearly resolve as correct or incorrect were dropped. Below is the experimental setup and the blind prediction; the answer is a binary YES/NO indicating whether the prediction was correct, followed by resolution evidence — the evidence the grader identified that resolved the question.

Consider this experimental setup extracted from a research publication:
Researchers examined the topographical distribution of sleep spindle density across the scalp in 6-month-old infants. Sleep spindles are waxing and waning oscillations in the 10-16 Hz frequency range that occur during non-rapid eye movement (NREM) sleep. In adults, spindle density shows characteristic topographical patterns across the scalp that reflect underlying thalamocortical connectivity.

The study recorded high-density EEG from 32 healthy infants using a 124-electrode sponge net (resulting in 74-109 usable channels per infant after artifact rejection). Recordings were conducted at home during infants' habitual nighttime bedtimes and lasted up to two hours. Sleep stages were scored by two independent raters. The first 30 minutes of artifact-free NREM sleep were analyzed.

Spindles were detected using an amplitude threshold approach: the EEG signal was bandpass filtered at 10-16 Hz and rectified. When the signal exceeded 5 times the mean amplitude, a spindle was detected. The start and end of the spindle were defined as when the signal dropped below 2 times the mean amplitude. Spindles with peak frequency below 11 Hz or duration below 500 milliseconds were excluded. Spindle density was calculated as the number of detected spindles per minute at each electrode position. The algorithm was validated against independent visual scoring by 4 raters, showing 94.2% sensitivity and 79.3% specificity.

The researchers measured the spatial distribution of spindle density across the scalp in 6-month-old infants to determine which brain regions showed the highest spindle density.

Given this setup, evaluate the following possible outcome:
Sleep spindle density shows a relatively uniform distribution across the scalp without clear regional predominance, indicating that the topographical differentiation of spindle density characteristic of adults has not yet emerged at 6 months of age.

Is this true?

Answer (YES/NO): NO